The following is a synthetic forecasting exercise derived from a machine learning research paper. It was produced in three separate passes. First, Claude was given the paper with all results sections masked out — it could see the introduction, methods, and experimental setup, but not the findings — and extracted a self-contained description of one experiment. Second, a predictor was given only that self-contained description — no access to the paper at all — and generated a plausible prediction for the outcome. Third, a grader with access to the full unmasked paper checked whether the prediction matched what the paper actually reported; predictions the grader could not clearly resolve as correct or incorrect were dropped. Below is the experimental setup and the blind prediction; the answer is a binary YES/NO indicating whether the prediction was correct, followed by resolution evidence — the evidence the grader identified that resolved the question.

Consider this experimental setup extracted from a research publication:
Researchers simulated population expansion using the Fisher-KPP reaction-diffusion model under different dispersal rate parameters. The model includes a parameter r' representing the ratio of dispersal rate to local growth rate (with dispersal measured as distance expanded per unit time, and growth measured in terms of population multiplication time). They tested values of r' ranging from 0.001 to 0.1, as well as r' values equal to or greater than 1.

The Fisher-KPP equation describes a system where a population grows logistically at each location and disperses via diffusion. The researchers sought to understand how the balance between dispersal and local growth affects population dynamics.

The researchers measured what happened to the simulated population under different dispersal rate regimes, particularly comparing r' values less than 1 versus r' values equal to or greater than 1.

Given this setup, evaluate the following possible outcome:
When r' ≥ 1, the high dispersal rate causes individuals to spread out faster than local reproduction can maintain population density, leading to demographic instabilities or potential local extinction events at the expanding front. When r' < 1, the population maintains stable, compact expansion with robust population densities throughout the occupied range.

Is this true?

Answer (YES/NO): YES